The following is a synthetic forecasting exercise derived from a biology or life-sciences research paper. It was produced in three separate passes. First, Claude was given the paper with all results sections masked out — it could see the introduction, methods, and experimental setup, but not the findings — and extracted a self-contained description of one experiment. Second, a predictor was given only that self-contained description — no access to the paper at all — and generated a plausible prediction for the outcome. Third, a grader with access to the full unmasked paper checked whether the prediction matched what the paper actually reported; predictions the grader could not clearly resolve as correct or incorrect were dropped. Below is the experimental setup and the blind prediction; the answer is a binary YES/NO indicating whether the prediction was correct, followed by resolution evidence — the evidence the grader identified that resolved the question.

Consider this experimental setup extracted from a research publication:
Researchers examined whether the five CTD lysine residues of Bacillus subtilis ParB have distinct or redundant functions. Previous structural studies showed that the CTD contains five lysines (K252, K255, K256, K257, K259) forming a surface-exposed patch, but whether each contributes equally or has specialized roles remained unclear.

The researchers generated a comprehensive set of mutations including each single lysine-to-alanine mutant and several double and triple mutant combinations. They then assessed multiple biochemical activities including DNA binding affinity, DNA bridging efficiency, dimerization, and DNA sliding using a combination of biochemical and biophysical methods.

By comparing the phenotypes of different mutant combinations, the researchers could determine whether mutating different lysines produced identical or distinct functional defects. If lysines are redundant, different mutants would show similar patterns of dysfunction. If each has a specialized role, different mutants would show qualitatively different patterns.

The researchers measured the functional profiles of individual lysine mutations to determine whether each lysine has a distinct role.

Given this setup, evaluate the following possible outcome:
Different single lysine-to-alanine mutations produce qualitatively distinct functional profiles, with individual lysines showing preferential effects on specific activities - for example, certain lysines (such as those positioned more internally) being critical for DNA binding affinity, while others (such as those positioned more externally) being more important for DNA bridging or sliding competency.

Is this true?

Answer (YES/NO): YES